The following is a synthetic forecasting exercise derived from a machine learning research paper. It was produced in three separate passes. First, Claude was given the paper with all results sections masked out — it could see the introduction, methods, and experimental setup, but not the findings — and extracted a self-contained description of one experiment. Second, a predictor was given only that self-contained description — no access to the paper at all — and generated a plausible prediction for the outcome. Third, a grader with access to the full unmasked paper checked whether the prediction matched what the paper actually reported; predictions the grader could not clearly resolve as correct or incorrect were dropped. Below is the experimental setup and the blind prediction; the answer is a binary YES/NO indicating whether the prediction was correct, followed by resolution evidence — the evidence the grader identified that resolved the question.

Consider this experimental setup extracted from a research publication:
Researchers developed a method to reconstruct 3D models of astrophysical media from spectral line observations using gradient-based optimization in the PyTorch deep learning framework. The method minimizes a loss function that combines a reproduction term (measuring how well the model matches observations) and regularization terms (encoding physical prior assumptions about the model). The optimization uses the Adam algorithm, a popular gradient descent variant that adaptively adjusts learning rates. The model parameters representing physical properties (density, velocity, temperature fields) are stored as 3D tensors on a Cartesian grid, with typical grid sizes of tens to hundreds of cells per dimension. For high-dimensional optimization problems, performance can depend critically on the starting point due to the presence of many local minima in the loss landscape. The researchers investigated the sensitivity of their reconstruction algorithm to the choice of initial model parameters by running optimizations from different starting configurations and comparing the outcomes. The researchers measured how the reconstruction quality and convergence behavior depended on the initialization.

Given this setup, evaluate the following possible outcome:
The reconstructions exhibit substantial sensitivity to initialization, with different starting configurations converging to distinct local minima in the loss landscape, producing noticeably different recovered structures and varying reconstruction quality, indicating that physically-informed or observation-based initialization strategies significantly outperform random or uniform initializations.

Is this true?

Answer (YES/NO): NO